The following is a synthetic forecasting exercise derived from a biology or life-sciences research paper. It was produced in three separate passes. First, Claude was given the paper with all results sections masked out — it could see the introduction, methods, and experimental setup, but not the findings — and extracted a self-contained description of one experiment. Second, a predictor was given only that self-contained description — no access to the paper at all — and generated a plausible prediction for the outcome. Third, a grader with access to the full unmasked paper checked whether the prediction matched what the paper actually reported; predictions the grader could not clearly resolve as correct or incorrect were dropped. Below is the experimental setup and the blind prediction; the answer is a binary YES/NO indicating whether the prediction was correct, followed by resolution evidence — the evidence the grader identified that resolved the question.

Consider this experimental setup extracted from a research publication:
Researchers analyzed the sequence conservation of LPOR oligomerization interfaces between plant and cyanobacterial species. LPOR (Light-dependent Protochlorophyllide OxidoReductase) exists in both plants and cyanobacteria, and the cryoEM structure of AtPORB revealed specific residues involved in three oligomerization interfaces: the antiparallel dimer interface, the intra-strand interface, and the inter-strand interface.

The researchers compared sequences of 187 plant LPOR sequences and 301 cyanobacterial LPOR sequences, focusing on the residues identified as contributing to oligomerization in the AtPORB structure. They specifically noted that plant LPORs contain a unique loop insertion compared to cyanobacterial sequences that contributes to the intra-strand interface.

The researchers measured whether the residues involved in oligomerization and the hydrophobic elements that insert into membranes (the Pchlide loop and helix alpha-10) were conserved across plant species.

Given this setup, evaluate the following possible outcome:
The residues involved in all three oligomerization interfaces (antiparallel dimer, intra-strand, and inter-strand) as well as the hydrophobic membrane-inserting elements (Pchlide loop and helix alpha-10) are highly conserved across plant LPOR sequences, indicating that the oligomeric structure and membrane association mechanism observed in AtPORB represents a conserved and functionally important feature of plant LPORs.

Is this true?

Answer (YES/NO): YES